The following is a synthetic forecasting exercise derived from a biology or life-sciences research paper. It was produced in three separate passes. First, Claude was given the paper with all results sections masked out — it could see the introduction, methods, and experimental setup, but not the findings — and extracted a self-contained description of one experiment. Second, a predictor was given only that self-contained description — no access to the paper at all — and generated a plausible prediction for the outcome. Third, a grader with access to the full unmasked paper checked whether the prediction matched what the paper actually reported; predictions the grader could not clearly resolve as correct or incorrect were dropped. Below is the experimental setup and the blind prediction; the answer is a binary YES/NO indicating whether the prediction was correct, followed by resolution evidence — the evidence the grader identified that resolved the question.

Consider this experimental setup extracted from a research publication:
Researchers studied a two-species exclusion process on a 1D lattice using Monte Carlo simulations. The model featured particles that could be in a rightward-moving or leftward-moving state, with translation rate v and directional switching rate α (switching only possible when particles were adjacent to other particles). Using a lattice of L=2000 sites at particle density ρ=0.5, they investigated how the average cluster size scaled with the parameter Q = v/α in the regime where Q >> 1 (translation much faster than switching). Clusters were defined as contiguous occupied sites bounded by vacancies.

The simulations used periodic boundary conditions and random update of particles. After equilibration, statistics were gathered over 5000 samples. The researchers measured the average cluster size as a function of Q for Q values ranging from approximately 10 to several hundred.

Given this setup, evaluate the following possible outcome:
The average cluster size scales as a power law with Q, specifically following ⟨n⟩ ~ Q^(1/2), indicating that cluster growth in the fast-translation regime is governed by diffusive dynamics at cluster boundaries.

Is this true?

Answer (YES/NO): YES